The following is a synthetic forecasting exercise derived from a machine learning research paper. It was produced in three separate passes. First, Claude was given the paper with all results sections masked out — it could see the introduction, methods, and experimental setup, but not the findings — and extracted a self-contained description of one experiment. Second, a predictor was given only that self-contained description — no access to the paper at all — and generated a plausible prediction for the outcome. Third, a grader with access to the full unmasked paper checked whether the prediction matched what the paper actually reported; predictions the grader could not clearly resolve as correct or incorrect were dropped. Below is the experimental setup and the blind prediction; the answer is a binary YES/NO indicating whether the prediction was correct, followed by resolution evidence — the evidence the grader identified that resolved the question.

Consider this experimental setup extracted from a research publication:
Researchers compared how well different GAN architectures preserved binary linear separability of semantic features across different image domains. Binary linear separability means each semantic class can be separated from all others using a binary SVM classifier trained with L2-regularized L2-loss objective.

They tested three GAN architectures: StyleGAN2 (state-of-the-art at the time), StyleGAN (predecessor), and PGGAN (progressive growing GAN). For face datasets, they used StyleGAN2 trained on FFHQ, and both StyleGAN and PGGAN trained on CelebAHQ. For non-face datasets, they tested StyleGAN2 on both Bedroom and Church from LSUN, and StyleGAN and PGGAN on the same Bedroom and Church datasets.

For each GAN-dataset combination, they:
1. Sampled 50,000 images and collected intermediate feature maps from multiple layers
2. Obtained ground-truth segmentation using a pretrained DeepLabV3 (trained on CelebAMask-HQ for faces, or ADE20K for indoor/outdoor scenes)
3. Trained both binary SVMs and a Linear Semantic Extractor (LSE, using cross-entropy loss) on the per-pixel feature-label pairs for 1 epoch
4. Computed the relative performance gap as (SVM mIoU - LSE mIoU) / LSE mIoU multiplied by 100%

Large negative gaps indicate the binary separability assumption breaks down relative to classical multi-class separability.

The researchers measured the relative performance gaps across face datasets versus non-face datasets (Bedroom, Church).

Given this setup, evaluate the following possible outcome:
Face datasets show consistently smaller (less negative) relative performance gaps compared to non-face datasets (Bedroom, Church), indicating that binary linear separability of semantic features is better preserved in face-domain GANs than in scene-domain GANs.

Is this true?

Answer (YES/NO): YES